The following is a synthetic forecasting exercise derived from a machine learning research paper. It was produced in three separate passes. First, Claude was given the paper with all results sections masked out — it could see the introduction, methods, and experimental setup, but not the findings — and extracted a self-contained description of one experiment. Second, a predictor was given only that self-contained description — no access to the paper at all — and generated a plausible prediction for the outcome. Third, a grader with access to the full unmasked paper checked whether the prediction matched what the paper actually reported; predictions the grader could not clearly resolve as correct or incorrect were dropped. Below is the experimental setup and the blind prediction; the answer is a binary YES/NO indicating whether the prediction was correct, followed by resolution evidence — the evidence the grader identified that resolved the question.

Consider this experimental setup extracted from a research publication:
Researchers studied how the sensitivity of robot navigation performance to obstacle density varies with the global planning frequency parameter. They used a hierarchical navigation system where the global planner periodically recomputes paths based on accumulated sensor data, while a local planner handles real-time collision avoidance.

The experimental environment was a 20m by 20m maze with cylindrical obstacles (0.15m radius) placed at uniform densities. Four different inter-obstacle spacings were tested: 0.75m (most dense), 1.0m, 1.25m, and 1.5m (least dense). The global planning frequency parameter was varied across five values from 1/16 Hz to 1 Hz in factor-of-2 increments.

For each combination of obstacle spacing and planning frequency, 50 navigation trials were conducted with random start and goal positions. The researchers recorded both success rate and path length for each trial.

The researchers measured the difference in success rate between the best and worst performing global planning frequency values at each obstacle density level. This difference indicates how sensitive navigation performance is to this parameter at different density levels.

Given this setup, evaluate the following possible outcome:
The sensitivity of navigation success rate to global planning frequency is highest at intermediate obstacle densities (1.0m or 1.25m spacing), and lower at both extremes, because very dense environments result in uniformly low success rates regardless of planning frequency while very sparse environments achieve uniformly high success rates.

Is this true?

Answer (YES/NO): NO